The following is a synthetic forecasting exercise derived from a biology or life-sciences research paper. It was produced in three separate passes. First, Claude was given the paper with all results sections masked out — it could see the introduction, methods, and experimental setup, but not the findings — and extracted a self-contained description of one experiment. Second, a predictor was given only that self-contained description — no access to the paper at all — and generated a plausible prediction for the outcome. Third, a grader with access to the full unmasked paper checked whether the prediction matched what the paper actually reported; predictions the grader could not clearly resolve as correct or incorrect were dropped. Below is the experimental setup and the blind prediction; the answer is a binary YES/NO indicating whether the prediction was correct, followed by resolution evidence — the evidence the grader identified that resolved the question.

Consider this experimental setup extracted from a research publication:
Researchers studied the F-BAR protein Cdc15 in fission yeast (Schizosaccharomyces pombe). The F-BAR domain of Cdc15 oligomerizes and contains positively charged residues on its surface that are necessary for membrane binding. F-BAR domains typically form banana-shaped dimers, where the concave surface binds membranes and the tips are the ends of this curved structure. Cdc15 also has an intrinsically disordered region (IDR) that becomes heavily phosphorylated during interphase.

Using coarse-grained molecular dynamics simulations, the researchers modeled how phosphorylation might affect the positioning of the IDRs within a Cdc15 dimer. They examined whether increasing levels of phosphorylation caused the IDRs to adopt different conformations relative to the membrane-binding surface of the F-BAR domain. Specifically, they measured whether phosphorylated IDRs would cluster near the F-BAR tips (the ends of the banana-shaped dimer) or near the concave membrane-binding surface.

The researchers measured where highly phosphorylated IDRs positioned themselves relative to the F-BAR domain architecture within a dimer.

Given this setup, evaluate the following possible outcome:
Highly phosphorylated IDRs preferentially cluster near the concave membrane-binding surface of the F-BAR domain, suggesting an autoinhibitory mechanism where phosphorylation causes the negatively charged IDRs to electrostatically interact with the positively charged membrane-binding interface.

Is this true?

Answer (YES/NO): NO